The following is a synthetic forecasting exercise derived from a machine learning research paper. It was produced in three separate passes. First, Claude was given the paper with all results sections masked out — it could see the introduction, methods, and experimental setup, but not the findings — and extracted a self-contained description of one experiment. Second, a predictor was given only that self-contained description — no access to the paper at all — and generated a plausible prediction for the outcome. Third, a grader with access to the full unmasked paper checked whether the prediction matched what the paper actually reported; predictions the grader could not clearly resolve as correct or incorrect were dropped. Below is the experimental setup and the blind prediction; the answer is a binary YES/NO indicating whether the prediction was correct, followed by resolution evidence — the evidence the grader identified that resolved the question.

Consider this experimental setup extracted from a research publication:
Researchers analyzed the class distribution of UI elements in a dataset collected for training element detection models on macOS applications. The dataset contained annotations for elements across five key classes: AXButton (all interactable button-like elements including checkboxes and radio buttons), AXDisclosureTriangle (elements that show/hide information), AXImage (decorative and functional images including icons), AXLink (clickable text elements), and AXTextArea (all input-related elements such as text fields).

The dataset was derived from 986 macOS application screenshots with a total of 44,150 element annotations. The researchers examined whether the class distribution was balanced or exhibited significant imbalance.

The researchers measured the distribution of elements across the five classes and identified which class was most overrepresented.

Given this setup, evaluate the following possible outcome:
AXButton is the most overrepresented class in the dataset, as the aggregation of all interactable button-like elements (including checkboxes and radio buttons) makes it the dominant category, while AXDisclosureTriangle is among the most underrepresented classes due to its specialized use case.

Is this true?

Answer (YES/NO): NO